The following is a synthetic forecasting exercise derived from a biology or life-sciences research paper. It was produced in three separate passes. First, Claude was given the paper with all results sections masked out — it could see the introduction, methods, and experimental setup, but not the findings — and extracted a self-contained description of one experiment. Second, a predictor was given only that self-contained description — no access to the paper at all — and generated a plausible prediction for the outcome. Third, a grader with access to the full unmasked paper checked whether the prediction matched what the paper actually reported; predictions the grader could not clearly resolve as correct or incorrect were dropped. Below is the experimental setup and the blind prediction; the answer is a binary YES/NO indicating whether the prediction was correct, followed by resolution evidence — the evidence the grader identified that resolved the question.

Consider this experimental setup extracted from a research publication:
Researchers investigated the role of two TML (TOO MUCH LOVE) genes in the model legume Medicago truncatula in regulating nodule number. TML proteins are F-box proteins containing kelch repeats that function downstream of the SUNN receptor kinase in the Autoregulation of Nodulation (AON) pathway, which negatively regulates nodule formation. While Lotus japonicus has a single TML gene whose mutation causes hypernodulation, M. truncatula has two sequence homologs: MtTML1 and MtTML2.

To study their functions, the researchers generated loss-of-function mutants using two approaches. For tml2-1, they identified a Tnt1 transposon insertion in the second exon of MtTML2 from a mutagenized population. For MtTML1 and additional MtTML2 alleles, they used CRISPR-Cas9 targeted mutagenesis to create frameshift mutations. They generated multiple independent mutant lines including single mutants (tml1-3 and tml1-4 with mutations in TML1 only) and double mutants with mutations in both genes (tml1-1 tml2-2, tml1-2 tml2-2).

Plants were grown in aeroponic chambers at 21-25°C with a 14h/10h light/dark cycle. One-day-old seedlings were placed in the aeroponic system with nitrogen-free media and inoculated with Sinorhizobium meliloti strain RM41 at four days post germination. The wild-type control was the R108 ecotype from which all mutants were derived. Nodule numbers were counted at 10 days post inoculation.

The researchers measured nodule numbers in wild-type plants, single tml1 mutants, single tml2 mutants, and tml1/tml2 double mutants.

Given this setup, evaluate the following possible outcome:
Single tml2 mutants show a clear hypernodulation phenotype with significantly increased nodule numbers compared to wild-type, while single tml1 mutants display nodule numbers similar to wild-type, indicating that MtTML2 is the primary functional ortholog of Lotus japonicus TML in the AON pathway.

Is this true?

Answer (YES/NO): NO